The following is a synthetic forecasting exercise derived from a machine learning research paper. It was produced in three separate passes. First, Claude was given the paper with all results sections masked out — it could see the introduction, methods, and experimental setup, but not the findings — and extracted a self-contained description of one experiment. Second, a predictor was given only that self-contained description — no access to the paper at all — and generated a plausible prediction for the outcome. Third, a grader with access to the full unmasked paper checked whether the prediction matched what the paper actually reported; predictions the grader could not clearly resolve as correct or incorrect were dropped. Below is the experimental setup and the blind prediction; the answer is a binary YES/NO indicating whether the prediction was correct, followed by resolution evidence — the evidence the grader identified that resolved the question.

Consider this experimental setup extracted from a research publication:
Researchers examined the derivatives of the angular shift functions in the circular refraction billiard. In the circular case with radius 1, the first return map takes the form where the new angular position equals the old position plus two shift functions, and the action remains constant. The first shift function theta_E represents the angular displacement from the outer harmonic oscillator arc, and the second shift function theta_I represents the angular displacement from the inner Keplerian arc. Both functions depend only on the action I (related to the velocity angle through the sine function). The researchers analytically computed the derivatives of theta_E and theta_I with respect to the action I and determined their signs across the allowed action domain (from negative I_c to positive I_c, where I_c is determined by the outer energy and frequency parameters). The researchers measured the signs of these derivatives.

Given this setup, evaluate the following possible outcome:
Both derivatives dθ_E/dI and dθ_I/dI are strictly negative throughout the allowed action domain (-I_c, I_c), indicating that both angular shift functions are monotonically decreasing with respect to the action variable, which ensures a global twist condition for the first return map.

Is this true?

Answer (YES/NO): NO